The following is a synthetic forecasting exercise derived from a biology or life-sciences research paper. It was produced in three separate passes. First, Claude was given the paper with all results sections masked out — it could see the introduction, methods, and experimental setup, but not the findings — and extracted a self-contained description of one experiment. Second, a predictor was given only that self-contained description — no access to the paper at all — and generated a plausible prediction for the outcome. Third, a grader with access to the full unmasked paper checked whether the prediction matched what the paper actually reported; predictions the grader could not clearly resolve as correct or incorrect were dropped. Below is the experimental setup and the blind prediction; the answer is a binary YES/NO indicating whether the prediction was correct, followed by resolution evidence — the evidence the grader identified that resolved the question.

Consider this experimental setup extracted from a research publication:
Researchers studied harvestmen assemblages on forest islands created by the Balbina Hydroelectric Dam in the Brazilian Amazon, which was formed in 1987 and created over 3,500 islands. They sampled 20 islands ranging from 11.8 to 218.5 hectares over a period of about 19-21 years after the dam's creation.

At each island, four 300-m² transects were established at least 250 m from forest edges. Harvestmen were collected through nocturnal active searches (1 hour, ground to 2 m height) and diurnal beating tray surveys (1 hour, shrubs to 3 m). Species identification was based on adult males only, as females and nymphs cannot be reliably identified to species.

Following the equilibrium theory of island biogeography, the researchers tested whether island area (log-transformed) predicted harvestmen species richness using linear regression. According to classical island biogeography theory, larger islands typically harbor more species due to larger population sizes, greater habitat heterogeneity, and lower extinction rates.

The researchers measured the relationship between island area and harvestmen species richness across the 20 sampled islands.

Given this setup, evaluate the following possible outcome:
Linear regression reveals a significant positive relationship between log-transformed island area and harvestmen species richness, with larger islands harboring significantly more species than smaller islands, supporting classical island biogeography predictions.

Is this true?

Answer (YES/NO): NO